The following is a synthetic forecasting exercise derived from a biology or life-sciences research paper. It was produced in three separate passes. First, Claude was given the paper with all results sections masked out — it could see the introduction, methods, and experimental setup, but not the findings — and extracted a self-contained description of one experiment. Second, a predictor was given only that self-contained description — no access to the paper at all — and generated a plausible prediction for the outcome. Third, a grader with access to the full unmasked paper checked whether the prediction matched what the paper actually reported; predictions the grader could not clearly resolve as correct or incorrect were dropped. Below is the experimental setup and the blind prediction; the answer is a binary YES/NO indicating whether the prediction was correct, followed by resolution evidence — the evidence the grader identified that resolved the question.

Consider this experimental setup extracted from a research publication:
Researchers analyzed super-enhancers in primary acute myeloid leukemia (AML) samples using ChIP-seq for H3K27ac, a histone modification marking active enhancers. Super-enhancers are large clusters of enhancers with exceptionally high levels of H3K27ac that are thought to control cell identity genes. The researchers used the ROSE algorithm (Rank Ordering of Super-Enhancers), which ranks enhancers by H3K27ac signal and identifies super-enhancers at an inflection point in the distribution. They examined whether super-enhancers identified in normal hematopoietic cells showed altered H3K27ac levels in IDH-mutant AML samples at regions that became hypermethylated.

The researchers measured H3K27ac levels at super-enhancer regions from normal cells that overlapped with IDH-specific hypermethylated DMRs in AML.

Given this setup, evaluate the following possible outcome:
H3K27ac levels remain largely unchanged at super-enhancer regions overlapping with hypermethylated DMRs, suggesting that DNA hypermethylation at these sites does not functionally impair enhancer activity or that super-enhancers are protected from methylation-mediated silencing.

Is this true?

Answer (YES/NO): YES